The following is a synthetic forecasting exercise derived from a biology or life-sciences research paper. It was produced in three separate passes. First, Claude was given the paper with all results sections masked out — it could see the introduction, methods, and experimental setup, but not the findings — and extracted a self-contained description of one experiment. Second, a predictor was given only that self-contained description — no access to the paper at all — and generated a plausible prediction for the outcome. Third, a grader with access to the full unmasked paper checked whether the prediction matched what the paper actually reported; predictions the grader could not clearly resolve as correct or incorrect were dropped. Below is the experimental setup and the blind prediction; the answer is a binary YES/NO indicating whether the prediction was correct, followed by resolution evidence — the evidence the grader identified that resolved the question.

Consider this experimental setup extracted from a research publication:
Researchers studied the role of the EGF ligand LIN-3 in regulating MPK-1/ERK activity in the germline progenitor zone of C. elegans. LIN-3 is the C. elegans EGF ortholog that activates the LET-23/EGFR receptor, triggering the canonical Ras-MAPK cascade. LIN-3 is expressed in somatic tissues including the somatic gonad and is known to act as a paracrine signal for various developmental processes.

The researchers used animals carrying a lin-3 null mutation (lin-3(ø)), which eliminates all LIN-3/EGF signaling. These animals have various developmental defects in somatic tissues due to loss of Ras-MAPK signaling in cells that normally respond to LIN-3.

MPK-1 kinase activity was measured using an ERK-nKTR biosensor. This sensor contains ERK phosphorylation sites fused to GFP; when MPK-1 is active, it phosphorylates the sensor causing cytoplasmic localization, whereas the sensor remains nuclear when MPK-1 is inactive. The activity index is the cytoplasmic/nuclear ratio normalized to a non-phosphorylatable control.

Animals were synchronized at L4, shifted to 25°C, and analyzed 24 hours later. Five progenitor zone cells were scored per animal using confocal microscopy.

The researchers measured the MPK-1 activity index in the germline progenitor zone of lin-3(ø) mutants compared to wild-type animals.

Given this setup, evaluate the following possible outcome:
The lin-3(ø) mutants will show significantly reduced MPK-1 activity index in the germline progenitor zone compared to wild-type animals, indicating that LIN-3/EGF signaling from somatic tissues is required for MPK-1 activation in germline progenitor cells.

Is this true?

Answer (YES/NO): YES